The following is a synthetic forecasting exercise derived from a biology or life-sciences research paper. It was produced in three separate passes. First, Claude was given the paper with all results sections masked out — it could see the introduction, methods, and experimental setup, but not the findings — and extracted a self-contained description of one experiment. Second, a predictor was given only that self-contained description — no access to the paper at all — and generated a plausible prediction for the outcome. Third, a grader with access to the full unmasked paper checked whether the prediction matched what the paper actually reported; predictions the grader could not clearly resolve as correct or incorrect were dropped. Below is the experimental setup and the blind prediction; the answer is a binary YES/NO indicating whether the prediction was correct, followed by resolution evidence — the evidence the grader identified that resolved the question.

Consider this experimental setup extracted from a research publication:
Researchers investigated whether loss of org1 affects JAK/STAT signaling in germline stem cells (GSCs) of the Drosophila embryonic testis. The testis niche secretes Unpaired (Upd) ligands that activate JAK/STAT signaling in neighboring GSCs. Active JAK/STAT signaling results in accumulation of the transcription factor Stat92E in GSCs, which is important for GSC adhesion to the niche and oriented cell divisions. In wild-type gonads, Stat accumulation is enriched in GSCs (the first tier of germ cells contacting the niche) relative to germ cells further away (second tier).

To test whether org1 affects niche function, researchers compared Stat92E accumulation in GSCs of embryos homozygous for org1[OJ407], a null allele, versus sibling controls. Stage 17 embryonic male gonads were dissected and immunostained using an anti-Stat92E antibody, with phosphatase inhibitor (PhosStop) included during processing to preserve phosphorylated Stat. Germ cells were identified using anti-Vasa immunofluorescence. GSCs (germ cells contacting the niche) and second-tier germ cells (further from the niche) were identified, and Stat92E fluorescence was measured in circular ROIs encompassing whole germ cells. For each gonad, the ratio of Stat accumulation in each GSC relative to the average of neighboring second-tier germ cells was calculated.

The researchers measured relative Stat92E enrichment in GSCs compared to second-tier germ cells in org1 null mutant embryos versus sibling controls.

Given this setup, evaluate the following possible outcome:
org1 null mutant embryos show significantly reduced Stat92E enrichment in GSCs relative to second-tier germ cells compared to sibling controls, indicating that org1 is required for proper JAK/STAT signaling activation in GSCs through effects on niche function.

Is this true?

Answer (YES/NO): YES